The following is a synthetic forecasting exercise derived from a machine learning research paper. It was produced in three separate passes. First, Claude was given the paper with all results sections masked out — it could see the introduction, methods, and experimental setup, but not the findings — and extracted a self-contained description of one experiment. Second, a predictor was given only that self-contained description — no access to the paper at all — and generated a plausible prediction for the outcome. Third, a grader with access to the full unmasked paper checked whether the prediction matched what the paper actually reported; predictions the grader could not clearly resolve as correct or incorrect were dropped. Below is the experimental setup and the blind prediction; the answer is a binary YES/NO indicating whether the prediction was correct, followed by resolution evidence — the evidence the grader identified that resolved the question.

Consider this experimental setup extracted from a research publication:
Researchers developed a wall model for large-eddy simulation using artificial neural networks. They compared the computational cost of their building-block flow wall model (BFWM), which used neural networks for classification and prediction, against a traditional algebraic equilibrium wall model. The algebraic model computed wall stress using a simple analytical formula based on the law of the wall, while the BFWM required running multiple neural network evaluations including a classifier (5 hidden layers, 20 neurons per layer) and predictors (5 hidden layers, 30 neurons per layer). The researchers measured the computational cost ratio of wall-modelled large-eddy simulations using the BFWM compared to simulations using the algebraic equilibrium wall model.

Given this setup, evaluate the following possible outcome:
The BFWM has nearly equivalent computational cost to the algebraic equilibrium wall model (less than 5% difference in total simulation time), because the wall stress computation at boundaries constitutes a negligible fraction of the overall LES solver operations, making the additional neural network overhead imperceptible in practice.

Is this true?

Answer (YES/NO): NO